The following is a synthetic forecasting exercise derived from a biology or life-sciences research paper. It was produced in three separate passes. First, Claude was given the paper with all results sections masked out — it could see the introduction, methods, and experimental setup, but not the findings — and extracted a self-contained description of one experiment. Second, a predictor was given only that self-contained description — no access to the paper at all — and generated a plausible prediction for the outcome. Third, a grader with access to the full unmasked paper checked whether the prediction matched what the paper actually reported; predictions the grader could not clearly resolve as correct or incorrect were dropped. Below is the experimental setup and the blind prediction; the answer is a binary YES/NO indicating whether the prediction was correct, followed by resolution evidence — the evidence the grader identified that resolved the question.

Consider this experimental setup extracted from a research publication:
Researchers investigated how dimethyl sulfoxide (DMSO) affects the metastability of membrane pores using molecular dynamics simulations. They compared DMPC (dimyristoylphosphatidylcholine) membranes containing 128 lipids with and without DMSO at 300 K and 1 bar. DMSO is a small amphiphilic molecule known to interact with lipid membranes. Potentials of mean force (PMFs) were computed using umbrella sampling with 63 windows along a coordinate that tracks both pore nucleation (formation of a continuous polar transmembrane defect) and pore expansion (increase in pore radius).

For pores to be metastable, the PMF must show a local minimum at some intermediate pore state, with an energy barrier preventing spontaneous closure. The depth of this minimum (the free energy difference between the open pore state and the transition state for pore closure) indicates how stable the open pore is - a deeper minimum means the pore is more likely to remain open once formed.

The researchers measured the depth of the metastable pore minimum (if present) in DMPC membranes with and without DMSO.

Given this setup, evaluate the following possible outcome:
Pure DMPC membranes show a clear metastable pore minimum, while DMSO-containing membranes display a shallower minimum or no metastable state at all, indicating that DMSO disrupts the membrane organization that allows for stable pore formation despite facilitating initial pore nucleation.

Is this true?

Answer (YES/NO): NO